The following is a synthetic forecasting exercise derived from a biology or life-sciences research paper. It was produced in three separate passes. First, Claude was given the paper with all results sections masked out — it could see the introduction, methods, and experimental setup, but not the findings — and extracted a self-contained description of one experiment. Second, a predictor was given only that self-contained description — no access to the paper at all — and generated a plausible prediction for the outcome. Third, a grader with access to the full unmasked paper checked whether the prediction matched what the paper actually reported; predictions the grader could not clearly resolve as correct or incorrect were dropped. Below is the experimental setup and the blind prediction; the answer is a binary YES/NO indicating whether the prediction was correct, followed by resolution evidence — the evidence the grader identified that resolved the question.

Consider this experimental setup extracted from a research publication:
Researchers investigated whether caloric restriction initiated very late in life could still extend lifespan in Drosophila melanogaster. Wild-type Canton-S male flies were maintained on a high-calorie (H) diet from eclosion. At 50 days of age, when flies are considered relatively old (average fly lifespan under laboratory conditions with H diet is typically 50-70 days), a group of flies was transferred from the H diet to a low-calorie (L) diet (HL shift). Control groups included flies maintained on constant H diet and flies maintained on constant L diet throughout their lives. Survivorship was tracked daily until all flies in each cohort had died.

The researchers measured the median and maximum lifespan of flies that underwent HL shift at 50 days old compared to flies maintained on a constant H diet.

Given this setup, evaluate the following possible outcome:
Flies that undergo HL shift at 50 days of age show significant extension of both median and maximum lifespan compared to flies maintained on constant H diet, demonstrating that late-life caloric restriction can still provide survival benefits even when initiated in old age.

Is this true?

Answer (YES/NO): YES